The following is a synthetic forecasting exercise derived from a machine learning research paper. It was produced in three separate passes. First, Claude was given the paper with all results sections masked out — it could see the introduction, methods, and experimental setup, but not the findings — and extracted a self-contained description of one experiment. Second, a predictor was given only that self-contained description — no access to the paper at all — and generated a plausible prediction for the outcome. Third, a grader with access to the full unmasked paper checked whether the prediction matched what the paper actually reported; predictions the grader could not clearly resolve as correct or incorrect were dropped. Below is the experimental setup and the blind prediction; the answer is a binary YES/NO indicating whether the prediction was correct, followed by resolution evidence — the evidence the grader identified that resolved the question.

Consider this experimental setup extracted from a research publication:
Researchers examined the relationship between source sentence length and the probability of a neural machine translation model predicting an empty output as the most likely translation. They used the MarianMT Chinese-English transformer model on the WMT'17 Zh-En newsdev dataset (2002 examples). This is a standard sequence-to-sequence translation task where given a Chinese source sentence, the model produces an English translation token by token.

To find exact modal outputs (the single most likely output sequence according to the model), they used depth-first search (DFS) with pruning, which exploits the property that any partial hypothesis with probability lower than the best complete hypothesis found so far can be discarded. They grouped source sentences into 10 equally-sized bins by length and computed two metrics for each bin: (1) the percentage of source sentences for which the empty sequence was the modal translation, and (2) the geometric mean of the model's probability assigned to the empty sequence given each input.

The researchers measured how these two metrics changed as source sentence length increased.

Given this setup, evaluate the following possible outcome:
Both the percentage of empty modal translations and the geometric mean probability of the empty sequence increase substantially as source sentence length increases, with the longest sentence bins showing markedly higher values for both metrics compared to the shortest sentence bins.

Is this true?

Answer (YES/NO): NO